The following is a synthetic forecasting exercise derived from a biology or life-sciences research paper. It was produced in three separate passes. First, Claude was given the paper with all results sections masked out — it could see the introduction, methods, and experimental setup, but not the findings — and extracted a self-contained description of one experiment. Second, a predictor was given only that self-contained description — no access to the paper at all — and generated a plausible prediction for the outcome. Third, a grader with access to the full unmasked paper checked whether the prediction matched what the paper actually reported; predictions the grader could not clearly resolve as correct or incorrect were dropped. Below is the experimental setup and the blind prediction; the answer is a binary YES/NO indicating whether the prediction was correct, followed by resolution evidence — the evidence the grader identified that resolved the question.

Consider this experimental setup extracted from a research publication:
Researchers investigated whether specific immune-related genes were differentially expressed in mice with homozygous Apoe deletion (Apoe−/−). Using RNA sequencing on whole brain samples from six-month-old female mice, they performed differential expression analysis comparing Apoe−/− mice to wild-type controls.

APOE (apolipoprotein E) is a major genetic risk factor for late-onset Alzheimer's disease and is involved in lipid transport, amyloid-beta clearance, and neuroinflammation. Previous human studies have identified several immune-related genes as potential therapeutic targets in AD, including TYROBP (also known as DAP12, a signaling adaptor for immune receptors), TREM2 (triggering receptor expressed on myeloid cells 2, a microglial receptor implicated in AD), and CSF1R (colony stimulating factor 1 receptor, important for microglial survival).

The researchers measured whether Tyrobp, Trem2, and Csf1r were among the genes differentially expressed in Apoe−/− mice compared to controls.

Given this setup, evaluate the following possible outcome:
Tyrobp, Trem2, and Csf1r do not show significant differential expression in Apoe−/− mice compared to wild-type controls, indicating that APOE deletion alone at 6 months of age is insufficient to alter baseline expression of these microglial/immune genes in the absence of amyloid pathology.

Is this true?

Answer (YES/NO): NO